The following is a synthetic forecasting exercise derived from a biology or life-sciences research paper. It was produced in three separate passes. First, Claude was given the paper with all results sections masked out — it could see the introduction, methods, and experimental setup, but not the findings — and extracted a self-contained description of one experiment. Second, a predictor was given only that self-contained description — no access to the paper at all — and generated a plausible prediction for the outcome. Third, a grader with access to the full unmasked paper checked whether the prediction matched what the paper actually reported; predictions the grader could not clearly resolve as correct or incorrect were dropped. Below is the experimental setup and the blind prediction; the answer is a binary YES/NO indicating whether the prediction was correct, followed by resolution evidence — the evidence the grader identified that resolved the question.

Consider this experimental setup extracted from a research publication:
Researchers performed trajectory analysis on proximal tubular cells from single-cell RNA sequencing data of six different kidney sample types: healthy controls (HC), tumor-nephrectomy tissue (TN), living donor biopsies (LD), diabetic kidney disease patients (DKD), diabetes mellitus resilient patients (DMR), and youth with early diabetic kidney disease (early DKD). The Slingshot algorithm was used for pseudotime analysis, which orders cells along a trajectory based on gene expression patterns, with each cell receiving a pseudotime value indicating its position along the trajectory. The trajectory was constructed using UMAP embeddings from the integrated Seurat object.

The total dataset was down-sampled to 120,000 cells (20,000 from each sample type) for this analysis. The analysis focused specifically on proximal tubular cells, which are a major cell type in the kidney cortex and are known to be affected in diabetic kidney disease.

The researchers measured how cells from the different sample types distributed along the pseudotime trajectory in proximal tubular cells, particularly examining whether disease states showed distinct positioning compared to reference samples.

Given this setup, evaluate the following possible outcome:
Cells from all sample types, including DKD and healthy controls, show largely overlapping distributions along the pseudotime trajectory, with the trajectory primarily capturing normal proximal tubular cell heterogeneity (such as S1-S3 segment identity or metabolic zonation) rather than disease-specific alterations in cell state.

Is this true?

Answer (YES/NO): NO